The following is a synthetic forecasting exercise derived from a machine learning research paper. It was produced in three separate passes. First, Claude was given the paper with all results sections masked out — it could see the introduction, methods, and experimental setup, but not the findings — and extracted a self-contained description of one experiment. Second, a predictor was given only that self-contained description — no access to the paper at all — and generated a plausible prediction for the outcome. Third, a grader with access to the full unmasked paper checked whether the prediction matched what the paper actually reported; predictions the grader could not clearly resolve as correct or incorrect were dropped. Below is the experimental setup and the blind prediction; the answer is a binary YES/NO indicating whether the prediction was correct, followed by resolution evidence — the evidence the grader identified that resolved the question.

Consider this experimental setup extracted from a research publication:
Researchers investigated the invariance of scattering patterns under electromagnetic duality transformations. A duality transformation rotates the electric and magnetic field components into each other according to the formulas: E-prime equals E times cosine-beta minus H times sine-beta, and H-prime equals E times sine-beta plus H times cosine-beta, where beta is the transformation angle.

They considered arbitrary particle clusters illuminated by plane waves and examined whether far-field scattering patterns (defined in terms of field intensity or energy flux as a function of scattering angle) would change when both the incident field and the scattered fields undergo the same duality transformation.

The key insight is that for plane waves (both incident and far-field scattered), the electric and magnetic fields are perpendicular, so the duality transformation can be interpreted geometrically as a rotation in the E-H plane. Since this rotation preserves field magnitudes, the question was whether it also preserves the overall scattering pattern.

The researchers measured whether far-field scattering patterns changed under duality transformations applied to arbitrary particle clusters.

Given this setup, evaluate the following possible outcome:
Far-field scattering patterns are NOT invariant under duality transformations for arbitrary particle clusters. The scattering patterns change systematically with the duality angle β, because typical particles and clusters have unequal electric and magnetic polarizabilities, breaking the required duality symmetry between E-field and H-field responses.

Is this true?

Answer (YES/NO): NO